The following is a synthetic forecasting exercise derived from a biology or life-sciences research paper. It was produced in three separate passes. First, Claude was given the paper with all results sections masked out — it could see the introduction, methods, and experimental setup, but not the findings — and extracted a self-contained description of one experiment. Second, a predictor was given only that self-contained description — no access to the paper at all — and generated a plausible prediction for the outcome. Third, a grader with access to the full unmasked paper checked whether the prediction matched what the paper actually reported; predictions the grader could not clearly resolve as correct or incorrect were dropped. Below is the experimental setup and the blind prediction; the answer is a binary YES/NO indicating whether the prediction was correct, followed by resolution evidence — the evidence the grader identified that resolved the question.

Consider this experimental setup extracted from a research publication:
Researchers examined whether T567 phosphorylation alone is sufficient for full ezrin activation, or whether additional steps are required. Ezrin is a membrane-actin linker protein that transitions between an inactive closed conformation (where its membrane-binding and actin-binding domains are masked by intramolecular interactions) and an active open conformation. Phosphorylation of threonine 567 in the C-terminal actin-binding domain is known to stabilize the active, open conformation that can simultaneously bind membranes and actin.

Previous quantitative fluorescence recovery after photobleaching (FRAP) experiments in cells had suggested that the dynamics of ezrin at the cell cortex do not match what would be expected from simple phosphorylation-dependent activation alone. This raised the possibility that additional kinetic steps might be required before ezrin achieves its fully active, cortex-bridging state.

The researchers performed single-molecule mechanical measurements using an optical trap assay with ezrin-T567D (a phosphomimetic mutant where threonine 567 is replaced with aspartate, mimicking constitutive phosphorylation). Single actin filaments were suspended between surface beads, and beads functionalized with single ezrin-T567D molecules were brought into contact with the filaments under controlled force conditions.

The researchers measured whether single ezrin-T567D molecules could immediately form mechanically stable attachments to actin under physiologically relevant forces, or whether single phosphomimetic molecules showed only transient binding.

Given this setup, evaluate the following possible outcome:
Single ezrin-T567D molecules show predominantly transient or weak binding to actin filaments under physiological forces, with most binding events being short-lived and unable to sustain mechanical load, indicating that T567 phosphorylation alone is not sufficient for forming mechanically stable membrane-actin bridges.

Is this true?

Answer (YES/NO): YES